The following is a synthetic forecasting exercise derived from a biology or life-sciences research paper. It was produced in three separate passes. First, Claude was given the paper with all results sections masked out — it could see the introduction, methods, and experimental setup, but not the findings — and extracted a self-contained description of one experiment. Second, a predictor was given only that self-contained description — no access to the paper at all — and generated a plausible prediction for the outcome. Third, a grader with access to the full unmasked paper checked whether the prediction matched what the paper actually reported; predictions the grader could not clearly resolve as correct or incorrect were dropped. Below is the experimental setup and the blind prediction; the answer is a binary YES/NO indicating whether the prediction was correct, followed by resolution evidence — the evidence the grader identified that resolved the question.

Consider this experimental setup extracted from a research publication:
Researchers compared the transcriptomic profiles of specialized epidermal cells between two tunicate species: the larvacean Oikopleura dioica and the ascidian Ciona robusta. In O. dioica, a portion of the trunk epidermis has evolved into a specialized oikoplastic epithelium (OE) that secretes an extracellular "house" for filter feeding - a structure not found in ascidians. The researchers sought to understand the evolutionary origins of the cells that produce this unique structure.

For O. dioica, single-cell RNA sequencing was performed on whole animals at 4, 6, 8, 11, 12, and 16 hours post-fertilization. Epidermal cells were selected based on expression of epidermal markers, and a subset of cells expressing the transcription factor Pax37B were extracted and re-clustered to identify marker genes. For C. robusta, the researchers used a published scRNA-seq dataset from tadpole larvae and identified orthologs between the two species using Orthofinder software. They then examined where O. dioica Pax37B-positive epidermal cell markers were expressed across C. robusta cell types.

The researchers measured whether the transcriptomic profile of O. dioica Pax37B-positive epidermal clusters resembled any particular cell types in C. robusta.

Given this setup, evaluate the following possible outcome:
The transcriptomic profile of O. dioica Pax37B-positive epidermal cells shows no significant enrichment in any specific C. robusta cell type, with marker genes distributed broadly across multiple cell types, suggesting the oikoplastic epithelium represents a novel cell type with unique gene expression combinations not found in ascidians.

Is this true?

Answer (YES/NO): NO